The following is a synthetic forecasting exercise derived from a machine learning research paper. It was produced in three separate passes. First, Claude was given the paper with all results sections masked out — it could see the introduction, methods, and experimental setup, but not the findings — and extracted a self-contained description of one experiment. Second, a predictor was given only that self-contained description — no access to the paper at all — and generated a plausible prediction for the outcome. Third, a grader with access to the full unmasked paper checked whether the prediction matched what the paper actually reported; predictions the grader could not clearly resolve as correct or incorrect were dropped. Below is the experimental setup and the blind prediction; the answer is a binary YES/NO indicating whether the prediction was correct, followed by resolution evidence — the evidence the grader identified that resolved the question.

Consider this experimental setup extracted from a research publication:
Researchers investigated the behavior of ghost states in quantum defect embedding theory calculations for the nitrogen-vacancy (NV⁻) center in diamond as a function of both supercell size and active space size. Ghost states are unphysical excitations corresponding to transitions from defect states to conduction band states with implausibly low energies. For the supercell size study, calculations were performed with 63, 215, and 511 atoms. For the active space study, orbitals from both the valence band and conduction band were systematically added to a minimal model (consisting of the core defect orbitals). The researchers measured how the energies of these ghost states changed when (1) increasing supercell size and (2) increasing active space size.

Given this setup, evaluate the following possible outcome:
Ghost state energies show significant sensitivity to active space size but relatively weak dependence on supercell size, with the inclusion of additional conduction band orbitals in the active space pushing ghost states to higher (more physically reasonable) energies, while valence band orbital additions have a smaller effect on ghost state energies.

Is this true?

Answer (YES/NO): NO